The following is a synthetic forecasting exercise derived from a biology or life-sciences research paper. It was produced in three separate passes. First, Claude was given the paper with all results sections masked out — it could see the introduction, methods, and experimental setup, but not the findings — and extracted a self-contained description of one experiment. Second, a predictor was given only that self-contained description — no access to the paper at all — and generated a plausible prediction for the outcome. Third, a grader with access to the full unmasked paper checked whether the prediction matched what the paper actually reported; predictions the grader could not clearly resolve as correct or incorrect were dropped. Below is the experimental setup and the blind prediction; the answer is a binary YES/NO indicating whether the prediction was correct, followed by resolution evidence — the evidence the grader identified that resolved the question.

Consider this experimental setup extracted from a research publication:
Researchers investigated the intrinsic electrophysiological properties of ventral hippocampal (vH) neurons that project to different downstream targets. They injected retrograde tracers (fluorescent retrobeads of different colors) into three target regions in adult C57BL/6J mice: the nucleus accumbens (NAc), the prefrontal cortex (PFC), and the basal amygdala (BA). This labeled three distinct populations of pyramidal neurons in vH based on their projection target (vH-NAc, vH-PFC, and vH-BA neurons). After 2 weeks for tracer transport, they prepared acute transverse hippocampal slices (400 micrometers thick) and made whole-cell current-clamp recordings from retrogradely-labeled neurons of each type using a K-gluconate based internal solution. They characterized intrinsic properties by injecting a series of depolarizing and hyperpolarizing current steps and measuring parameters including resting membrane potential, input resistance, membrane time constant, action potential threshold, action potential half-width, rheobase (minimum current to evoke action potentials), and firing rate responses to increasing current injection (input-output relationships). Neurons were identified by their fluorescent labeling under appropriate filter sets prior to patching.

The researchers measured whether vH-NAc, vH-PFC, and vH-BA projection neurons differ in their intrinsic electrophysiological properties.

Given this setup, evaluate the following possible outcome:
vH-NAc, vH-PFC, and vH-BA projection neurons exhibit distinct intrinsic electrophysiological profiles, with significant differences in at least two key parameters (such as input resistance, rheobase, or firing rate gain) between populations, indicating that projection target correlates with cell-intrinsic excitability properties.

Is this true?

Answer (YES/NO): NO